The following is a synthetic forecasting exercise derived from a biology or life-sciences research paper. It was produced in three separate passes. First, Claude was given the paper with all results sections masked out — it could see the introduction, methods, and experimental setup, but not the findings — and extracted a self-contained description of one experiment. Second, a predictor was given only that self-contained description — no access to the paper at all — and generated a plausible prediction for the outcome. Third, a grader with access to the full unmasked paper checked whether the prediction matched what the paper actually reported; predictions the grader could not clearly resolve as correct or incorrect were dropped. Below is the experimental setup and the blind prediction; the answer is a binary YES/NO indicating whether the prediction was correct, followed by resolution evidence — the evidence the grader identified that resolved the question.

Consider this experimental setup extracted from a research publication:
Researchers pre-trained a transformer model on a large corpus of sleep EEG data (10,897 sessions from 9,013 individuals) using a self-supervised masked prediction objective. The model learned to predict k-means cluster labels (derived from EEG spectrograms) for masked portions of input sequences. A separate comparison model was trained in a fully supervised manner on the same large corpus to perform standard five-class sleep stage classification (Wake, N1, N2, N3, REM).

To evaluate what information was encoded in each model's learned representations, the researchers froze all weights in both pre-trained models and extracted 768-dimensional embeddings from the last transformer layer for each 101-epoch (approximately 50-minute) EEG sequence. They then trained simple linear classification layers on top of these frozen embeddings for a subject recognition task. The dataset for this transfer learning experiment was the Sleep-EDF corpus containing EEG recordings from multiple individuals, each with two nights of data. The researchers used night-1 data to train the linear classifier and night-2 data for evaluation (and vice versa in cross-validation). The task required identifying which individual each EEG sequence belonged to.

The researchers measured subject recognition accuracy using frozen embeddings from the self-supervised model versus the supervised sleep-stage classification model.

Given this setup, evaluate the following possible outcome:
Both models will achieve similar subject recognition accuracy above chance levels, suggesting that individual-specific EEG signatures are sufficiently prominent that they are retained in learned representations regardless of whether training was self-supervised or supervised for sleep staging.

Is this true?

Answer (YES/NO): NO